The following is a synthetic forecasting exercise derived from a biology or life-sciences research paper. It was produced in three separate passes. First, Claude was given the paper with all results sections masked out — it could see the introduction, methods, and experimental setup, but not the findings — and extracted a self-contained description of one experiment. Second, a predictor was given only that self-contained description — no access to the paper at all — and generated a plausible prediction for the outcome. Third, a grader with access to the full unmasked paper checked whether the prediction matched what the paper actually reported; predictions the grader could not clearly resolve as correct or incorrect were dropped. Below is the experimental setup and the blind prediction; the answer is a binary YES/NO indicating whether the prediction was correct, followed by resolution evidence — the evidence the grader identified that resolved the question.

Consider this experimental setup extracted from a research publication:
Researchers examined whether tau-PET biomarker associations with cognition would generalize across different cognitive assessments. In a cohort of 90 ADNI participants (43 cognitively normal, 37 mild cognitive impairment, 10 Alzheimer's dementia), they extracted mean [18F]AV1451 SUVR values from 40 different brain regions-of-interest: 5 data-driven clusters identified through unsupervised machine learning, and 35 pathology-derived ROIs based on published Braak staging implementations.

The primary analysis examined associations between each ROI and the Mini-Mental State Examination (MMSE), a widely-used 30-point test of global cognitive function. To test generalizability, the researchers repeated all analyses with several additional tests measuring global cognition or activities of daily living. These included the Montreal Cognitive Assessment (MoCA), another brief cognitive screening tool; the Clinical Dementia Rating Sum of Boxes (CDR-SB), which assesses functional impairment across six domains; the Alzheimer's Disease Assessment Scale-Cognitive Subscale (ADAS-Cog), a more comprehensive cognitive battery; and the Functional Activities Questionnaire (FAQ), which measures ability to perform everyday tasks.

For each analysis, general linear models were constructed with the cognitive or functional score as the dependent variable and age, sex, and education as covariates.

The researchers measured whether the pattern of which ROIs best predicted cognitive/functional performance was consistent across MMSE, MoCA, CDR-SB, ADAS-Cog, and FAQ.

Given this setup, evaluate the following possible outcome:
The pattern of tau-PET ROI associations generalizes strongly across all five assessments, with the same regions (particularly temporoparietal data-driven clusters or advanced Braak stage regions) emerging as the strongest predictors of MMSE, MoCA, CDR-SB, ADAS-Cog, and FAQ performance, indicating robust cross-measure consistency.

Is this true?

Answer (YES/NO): YES